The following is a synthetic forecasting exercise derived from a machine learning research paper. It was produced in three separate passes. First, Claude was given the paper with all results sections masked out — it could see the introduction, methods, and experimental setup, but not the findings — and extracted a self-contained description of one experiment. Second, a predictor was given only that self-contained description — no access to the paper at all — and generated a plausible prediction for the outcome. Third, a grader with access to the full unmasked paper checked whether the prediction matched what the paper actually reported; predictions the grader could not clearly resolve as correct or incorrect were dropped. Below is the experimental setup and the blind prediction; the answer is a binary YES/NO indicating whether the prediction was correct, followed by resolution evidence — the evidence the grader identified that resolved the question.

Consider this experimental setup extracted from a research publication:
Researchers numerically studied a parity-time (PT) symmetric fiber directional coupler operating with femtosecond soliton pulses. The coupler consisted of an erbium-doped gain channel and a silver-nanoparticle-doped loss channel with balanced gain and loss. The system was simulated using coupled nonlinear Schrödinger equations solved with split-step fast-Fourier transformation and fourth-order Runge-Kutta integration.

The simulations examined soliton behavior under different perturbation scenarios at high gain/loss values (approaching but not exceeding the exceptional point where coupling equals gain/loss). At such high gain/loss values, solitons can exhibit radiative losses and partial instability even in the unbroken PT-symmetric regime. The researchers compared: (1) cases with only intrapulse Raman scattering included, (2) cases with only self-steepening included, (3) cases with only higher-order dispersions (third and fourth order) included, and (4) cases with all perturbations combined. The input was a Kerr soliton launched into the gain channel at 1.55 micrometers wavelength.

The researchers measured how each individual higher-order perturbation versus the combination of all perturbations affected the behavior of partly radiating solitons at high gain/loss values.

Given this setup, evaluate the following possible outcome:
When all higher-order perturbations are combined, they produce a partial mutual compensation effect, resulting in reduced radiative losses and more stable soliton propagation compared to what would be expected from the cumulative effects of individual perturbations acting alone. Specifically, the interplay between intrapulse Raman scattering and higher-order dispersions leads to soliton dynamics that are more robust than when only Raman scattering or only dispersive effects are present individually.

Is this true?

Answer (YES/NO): YES